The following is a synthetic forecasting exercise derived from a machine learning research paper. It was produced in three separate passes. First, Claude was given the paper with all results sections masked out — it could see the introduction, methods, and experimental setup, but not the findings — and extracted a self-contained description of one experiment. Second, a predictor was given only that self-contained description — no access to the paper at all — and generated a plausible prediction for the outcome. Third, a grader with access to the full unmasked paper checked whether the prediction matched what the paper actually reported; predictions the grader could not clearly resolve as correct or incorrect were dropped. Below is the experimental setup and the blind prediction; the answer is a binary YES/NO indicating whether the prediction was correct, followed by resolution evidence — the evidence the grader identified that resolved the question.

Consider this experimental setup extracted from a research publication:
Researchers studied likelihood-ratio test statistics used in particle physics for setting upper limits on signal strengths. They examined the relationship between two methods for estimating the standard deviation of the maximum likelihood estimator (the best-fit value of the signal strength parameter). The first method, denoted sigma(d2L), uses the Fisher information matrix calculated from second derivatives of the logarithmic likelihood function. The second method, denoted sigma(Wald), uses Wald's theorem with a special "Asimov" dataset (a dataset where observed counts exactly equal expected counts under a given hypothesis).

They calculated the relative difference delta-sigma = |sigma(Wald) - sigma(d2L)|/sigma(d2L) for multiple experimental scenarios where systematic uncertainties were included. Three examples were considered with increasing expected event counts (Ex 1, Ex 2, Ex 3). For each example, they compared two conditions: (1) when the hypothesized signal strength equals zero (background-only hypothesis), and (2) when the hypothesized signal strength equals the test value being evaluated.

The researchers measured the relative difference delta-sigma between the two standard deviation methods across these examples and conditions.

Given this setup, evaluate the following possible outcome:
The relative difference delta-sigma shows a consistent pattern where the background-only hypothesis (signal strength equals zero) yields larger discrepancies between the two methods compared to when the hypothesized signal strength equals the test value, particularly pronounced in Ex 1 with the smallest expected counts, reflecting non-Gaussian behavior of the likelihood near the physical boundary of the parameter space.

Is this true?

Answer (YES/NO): YES